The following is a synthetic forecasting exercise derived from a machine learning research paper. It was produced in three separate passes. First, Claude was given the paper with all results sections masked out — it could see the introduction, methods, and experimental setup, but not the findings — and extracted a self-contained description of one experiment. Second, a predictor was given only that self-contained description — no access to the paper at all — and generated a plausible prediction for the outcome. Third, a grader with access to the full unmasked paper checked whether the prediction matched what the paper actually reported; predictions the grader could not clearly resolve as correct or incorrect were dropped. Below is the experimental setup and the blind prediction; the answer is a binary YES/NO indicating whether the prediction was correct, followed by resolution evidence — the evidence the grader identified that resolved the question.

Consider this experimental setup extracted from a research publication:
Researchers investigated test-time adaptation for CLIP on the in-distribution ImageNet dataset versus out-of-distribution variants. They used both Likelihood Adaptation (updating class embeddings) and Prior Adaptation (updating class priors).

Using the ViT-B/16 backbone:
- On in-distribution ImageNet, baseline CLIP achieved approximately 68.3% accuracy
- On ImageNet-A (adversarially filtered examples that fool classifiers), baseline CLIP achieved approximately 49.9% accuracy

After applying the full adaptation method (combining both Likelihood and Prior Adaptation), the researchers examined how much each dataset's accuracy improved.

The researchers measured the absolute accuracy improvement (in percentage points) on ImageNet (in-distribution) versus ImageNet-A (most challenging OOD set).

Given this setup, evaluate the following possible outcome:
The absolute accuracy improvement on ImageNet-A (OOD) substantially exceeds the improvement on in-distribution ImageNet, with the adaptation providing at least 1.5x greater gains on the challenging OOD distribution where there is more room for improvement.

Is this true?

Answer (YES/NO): YES